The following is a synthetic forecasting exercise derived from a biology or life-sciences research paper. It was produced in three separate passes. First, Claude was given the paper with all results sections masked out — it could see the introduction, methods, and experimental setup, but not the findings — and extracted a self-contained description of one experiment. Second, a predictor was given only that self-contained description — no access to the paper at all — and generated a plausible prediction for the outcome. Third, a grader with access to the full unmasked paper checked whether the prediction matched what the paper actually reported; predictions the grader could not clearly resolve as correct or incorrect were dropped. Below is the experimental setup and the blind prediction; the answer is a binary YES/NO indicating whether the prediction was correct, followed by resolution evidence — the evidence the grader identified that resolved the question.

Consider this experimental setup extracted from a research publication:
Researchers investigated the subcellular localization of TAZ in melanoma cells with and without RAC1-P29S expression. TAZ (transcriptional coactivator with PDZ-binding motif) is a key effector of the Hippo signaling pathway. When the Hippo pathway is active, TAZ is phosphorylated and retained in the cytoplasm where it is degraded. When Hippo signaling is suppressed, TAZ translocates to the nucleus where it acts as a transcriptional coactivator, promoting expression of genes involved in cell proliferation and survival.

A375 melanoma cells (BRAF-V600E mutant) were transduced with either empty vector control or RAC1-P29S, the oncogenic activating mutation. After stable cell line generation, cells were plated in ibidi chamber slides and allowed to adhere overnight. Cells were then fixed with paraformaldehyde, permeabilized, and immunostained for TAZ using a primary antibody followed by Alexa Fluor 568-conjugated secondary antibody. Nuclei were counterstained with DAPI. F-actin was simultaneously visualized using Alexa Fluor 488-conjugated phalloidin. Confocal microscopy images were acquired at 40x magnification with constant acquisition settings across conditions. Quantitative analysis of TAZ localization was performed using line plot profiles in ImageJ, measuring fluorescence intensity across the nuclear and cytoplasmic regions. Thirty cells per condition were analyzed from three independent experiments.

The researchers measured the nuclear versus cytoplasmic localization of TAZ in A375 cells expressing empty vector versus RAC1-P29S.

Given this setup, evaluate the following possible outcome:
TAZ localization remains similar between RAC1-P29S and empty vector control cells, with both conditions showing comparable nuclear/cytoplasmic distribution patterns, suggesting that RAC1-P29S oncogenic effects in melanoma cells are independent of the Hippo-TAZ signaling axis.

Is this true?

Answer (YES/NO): NO